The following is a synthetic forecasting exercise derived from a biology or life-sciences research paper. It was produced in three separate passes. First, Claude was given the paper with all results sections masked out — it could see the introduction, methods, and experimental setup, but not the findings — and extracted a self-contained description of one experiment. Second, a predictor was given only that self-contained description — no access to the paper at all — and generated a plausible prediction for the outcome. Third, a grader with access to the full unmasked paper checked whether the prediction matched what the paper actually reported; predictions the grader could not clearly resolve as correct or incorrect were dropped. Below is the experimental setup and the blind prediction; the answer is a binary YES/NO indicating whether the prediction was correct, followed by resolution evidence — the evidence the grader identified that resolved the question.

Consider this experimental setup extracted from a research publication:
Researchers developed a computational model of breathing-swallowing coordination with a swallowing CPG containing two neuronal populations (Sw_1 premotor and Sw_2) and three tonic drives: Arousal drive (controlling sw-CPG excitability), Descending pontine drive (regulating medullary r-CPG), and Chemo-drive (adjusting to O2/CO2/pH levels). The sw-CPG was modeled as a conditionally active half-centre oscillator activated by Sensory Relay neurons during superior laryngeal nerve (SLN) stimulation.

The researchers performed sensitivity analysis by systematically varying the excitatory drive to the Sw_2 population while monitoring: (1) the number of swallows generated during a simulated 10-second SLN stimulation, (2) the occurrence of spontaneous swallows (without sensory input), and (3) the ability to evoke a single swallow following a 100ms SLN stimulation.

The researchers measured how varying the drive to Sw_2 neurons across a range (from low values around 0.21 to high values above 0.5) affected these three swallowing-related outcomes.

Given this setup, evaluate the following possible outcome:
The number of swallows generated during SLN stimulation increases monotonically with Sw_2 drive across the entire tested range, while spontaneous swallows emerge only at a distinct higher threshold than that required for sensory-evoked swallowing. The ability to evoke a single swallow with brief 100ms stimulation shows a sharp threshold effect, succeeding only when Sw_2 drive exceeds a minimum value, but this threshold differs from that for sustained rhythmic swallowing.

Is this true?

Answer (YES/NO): NO